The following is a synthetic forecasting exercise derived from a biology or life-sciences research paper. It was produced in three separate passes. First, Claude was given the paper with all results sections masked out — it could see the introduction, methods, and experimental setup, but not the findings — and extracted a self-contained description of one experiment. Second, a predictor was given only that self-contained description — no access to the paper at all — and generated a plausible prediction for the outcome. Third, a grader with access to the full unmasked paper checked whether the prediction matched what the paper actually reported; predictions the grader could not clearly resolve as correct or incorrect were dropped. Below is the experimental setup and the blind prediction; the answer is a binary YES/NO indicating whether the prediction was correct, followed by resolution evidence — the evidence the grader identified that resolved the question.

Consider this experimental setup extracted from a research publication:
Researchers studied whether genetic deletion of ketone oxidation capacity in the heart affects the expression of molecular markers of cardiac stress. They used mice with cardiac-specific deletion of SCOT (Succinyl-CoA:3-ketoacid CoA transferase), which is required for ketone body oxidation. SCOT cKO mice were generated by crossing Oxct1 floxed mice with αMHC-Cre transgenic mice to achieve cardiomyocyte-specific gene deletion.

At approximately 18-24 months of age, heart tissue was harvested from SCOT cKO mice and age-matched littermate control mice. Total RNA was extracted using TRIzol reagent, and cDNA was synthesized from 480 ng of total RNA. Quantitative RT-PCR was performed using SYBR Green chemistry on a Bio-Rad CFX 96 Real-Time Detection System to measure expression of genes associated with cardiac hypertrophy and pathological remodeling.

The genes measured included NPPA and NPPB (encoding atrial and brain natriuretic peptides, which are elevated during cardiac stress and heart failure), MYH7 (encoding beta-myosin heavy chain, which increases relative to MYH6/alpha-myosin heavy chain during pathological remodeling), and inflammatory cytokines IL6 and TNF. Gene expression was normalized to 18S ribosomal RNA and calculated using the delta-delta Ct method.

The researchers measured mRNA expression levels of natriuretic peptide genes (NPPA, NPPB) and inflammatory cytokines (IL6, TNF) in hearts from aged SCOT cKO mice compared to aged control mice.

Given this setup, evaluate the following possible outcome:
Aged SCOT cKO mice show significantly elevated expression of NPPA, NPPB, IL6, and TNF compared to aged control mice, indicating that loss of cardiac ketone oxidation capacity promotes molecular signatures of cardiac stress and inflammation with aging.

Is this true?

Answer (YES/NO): YES